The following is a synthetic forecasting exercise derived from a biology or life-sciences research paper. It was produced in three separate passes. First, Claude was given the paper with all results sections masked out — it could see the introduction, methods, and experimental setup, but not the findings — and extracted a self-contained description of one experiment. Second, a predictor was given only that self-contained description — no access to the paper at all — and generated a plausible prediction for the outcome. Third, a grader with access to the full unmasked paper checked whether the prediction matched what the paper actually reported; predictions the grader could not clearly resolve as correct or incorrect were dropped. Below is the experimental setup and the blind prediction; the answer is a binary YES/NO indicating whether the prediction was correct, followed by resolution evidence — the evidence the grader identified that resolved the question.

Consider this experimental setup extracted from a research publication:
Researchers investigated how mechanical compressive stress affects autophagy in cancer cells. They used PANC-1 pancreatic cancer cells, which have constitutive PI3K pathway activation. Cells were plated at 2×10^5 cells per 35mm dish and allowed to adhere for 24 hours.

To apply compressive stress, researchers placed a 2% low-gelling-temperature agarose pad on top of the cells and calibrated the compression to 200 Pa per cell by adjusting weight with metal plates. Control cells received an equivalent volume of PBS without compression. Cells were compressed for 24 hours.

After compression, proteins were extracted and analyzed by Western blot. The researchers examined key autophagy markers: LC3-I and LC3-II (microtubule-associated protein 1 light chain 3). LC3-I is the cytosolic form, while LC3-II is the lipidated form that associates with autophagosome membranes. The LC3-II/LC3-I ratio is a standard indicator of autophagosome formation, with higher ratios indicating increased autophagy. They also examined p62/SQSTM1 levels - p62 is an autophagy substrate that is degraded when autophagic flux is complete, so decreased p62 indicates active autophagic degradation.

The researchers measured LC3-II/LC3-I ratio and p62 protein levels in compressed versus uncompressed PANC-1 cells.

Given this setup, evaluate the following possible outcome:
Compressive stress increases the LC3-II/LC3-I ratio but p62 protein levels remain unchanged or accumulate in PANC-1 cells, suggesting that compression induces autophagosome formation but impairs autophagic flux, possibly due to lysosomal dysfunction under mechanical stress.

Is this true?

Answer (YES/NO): NO